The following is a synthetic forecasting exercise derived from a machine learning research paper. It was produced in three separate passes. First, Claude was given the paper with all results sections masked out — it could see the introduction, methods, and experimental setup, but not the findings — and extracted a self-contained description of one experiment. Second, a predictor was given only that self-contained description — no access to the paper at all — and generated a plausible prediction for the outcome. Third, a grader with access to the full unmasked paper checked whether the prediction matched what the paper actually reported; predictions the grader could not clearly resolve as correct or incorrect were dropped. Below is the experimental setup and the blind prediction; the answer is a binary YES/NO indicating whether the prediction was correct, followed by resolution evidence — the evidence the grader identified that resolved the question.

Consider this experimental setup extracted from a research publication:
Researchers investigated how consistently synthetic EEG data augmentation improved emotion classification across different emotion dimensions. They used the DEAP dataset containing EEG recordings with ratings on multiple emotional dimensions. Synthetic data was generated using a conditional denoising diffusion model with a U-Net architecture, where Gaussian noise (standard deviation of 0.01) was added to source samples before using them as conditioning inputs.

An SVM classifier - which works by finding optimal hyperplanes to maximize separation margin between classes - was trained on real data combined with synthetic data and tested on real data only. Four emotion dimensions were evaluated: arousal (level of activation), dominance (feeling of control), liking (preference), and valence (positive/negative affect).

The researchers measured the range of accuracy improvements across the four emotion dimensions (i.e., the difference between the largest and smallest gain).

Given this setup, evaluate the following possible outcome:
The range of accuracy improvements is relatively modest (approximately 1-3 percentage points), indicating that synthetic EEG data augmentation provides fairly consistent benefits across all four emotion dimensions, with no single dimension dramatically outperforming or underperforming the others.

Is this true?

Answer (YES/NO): NO